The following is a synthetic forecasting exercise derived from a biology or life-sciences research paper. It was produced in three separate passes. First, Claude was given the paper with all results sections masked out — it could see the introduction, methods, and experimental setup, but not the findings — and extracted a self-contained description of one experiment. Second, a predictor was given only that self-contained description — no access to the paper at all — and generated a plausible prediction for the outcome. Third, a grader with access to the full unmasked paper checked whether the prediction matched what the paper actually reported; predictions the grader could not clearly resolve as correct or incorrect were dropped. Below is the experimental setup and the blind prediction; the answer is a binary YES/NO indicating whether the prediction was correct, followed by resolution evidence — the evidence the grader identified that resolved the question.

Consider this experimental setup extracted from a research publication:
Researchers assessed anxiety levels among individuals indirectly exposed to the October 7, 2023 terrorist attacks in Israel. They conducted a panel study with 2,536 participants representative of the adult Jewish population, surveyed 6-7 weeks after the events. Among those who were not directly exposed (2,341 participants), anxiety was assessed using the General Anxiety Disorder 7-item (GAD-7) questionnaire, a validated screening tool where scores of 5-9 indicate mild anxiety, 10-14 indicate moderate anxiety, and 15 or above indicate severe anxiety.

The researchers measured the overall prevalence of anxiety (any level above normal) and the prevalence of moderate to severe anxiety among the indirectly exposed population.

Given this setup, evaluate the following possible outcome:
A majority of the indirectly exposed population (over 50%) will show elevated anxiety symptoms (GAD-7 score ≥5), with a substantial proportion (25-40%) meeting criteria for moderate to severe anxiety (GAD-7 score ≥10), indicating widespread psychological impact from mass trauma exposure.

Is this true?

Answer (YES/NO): NO